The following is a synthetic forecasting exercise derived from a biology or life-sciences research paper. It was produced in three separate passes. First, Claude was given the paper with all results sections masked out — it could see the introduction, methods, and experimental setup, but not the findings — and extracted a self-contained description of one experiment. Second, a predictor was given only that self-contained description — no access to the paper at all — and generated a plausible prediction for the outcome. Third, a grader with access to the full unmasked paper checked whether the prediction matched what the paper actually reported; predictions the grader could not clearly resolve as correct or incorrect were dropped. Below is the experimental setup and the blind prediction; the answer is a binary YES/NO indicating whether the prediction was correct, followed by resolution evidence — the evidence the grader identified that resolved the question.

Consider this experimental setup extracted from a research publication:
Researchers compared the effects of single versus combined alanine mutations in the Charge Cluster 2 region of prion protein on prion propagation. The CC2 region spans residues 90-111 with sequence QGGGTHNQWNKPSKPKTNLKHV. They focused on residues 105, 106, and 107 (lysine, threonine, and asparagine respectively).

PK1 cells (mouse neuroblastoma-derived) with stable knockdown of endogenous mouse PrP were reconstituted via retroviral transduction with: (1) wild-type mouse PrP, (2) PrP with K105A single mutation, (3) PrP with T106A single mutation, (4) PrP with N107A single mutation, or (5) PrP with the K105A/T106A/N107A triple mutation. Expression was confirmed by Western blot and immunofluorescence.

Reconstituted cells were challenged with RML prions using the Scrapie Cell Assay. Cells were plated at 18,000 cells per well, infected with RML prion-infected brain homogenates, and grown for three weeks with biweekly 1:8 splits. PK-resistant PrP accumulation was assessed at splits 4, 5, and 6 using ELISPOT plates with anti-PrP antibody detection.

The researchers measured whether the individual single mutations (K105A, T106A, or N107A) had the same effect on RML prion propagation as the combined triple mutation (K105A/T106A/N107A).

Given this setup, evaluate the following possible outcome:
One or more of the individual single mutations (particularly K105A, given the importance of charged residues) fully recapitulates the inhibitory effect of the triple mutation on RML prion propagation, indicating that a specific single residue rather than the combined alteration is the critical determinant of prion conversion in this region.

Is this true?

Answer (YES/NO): NO